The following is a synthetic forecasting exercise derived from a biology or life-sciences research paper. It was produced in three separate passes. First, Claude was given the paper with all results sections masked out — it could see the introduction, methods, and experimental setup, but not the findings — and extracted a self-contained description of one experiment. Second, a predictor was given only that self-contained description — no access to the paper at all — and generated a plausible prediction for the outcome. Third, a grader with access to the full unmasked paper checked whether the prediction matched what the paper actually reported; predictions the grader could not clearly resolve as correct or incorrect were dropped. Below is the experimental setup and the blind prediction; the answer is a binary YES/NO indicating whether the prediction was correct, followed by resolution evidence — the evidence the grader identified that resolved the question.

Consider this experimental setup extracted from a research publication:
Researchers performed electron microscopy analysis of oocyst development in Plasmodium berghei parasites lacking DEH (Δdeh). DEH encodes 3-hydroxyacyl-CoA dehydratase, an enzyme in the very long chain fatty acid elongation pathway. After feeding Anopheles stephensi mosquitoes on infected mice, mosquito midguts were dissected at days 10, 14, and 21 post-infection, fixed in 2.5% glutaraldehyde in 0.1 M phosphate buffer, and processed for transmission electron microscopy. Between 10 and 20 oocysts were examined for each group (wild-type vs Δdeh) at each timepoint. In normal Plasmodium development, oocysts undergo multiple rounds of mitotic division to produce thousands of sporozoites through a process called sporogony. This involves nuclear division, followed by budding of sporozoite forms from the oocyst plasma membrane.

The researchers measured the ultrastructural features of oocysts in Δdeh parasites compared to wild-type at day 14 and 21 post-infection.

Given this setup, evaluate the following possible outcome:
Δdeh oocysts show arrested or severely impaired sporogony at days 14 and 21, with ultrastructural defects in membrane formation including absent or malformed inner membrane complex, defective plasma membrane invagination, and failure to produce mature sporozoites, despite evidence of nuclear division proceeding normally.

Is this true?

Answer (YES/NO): NO